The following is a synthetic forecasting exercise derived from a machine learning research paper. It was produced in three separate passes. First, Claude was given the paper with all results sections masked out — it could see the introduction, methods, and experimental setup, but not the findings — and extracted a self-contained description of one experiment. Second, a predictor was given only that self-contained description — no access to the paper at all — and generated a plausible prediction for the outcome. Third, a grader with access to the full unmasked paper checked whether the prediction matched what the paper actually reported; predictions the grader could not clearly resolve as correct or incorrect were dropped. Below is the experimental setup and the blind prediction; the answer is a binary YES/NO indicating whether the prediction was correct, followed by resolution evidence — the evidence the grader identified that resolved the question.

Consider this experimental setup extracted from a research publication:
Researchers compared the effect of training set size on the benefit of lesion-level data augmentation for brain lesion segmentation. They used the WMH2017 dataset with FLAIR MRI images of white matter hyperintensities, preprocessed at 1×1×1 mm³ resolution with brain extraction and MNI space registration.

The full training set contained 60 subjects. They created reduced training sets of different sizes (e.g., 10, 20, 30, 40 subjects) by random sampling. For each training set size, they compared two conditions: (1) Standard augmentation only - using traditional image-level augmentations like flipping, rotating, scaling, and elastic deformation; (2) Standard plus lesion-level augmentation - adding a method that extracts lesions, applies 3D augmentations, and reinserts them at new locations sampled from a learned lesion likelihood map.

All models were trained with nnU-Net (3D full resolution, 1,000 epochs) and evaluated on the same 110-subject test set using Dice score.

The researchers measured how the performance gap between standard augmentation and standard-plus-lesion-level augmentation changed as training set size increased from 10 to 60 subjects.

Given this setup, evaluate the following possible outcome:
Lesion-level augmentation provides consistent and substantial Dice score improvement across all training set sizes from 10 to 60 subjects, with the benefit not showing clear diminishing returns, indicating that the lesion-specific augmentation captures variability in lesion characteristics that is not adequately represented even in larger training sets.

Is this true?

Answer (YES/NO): NO